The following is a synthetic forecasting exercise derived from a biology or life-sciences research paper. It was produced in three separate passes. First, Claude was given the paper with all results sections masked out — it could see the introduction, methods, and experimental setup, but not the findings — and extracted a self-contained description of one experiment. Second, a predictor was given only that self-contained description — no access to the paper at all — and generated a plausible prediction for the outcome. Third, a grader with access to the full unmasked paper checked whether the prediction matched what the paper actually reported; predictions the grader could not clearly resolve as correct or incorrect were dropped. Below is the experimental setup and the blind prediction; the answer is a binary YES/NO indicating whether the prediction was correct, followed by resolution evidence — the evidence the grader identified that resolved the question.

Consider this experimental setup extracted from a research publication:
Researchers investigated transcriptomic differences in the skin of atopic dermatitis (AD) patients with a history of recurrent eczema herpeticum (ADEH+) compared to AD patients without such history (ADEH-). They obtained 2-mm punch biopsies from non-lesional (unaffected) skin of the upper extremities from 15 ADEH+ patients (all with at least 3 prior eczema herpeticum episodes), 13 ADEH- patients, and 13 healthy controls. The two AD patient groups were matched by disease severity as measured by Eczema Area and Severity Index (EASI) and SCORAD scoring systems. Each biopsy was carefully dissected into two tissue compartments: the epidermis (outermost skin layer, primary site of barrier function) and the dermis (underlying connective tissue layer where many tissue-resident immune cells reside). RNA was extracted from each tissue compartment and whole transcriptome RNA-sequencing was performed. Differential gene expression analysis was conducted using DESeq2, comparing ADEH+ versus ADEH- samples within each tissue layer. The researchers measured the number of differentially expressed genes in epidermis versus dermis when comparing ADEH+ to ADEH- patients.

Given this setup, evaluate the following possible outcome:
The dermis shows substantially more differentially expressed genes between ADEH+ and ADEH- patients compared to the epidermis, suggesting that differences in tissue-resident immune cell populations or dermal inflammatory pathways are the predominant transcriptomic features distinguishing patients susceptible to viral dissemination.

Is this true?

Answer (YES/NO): NO